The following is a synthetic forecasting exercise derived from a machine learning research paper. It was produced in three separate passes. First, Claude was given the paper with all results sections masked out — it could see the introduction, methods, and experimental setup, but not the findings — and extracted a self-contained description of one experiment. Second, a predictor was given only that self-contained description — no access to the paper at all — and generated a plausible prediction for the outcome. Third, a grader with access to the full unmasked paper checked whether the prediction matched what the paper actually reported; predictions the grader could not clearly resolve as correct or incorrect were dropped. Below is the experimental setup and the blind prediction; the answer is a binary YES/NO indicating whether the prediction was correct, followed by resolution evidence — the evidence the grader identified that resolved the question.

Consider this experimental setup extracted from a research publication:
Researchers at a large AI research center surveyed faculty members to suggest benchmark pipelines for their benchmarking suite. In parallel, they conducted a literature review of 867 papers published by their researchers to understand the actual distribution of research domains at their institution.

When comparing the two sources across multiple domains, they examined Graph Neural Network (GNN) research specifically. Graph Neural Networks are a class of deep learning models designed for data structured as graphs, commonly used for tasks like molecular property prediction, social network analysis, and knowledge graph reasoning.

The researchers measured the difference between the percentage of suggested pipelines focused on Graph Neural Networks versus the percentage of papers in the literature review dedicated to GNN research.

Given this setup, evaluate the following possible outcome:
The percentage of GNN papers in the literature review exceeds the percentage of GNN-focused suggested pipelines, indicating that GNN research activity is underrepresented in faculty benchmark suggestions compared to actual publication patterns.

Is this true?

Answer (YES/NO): YES